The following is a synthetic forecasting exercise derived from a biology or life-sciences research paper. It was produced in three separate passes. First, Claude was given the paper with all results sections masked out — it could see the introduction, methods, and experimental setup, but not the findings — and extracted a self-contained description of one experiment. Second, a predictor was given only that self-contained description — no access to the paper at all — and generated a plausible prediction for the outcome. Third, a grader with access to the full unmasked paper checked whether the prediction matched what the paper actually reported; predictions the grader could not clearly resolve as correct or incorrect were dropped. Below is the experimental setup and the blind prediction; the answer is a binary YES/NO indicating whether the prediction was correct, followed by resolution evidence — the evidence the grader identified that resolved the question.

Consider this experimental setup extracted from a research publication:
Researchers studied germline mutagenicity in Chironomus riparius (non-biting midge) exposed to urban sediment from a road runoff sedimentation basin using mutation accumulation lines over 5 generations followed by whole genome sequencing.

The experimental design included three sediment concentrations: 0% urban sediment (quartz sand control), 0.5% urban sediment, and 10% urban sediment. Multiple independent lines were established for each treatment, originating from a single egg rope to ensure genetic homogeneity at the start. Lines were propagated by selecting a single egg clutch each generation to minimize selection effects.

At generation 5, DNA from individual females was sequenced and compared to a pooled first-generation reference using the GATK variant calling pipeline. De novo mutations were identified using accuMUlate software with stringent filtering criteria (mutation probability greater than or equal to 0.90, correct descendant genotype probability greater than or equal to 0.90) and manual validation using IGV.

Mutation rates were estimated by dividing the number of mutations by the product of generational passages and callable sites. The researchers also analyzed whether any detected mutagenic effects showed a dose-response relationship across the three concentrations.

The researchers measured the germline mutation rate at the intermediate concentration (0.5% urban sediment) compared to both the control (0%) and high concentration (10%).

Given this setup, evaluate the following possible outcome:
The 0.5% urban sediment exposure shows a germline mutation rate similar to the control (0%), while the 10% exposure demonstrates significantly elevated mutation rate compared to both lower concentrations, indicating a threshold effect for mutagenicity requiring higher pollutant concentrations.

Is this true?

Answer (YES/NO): NO